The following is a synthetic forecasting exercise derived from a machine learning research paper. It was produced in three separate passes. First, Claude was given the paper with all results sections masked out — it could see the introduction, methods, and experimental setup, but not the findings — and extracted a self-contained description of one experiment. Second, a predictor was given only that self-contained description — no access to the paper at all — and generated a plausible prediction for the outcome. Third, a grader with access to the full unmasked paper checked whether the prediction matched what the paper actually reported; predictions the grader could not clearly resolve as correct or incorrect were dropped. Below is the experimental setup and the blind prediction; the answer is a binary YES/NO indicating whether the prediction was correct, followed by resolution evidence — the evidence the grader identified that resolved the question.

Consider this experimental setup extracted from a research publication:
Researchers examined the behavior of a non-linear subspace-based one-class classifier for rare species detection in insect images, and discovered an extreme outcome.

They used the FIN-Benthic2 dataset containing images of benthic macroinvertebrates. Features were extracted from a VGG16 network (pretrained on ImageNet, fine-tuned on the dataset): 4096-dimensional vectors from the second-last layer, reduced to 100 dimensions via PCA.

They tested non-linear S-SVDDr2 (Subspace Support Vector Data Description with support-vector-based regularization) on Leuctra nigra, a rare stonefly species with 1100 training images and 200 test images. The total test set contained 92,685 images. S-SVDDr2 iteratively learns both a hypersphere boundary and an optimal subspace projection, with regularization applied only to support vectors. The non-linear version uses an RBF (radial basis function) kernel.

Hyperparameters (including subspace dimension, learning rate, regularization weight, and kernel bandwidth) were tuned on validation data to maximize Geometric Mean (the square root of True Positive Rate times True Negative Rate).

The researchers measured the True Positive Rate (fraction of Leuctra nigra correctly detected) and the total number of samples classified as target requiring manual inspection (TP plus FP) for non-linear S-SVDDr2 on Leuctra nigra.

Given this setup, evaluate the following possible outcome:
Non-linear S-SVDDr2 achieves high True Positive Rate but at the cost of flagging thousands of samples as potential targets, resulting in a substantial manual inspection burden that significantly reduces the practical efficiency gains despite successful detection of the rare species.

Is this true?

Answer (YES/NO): YES